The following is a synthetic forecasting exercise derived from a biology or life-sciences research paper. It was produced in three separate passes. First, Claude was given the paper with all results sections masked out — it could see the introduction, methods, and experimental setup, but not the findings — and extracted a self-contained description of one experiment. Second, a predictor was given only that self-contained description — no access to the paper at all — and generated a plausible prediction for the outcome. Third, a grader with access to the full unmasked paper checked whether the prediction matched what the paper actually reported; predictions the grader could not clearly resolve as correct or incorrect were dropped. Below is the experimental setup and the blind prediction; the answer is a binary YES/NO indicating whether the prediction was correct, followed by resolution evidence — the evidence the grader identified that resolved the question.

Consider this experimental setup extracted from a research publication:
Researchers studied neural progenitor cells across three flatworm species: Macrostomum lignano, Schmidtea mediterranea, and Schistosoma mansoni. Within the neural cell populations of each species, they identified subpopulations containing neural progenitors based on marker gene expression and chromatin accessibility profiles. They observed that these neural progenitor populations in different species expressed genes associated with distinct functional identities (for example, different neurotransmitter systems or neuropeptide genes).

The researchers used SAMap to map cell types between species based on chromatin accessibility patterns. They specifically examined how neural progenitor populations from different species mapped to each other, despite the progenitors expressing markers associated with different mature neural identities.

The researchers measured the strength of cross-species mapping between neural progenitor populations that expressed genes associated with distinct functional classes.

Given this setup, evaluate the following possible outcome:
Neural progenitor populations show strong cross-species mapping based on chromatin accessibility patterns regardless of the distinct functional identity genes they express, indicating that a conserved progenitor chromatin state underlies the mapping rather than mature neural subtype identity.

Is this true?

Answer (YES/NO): YES